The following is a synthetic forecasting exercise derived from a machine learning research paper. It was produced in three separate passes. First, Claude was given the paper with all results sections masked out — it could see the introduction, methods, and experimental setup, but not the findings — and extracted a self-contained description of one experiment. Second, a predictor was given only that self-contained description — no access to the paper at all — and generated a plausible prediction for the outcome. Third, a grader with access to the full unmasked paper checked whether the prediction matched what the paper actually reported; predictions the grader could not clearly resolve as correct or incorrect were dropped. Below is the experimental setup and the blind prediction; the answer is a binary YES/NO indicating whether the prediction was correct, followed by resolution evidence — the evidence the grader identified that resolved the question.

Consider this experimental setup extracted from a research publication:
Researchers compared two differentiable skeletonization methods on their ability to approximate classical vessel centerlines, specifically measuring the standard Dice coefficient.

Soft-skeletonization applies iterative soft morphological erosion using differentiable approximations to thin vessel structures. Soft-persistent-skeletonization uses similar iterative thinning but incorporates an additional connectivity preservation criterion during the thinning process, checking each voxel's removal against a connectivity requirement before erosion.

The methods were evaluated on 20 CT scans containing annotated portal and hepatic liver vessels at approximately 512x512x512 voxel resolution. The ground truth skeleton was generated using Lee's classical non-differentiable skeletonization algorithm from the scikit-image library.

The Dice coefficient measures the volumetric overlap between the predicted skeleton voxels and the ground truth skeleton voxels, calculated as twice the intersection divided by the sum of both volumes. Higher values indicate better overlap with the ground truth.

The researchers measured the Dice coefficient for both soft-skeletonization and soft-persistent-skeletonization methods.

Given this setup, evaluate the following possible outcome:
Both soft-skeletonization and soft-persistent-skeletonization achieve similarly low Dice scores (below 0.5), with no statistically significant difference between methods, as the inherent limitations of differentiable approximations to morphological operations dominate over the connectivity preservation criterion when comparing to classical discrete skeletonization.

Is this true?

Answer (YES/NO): YES